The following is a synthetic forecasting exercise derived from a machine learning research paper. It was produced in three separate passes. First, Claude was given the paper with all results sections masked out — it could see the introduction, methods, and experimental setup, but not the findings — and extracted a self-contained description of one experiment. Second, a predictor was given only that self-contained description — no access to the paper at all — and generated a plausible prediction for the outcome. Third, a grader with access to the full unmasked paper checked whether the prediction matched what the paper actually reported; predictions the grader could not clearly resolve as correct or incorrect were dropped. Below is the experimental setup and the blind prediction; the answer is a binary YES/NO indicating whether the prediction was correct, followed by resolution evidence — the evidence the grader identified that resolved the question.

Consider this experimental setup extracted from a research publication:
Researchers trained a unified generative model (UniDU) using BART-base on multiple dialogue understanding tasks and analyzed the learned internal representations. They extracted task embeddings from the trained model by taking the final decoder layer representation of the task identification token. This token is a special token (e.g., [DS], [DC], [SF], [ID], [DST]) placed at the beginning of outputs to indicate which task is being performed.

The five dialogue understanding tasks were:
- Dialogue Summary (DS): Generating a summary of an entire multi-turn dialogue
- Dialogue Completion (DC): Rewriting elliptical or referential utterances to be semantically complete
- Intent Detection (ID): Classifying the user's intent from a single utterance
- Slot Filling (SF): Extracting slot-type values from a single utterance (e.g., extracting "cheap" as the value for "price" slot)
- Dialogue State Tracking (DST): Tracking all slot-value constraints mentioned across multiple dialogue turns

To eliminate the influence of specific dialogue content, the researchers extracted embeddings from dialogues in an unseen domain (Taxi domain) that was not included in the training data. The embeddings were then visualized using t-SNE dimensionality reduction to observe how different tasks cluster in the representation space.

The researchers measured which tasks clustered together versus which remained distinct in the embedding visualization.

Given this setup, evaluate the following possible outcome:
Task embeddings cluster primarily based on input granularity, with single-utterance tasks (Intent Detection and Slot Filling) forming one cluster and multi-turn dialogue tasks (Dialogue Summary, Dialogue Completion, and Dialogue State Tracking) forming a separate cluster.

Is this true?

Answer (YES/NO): NO